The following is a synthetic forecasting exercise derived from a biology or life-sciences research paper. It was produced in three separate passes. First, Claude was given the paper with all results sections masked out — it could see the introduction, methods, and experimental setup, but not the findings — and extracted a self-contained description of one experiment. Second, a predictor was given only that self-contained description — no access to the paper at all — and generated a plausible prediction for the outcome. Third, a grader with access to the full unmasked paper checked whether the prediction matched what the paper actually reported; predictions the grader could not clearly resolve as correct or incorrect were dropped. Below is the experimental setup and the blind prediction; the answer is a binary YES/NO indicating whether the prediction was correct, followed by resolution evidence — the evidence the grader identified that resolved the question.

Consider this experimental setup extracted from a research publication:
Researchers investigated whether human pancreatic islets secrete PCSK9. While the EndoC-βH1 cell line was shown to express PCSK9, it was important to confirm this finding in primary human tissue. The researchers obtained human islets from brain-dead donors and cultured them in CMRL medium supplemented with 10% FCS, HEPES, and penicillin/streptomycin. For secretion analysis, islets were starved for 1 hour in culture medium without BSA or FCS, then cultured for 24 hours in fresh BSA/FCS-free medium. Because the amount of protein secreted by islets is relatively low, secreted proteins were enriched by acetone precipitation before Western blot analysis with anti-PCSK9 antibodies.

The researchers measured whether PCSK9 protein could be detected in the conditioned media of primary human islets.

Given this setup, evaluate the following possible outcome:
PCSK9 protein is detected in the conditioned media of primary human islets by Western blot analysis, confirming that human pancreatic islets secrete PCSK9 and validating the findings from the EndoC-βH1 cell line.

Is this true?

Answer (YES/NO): YES